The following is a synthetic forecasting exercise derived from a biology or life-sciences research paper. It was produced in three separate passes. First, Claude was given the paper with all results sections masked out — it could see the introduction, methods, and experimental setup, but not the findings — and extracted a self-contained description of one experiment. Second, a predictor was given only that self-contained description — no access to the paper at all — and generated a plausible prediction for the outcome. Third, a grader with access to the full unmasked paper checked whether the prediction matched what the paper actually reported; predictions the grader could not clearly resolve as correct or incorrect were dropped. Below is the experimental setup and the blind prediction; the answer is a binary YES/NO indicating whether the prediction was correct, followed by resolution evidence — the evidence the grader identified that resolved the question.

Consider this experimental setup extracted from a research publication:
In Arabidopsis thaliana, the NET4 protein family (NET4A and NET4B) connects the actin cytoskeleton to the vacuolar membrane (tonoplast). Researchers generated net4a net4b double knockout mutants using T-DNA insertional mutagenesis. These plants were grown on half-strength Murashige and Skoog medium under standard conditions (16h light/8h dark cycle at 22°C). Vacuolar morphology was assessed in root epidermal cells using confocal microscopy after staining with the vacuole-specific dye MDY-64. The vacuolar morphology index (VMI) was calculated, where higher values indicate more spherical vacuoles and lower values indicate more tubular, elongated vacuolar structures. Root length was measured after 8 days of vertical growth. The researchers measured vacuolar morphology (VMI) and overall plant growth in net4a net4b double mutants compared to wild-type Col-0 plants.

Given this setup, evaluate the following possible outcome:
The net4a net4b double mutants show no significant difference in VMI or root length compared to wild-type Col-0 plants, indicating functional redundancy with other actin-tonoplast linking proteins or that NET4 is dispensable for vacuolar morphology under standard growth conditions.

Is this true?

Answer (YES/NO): NO